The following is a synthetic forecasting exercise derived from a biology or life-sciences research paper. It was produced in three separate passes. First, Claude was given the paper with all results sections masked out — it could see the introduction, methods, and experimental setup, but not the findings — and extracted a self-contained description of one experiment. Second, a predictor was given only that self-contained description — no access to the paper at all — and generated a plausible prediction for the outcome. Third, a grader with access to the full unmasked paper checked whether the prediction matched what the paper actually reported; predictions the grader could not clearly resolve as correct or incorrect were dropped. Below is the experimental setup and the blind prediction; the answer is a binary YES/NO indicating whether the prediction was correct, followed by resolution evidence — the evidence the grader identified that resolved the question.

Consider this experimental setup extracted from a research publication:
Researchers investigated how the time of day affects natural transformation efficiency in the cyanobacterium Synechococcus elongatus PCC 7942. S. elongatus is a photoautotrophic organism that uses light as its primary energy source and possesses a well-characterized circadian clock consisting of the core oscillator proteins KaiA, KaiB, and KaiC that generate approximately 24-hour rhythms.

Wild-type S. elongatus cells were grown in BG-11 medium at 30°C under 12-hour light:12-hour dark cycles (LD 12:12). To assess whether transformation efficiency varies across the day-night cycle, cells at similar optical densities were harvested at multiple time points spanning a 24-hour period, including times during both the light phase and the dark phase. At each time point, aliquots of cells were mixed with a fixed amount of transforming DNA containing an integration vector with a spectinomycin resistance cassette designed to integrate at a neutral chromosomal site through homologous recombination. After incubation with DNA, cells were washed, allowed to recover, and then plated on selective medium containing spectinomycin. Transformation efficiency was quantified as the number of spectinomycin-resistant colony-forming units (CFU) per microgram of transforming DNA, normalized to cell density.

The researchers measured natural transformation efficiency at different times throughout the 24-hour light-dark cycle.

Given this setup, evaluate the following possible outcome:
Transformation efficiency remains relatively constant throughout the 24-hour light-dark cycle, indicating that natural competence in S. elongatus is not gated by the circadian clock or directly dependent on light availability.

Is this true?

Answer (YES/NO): NO